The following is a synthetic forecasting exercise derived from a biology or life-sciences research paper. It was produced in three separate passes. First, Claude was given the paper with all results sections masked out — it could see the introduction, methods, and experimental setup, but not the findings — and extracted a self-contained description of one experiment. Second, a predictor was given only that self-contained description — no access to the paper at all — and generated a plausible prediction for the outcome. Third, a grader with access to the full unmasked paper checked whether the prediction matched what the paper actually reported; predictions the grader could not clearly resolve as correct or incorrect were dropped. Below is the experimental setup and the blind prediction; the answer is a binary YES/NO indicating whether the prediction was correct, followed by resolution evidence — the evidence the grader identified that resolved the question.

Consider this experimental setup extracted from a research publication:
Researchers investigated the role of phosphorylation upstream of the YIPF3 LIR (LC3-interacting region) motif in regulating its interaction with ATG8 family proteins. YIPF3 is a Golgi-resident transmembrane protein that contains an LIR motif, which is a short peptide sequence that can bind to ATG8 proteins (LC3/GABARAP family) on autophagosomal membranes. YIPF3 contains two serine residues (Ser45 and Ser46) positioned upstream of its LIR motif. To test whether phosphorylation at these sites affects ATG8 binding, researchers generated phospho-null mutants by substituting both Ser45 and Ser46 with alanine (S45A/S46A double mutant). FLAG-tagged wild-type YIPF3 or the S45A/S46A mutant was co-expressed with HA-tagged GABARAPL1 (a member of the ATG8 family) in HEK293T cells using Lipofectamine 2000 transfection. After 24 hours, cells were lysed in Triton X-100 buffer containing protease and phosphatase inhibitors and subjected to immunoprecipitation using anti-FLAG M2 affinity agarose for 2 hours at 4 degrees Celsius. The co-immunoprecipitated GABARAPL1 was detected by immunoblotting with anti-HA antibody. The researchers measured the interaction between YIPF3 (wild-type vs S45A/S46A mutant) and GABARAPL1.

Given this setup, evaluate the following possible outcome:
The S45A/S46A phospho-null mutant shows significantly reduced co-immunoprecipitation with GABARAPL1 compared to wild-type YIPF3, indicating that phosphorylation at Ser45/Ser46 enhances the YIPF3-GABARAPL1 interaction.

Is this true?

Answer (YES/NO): YES